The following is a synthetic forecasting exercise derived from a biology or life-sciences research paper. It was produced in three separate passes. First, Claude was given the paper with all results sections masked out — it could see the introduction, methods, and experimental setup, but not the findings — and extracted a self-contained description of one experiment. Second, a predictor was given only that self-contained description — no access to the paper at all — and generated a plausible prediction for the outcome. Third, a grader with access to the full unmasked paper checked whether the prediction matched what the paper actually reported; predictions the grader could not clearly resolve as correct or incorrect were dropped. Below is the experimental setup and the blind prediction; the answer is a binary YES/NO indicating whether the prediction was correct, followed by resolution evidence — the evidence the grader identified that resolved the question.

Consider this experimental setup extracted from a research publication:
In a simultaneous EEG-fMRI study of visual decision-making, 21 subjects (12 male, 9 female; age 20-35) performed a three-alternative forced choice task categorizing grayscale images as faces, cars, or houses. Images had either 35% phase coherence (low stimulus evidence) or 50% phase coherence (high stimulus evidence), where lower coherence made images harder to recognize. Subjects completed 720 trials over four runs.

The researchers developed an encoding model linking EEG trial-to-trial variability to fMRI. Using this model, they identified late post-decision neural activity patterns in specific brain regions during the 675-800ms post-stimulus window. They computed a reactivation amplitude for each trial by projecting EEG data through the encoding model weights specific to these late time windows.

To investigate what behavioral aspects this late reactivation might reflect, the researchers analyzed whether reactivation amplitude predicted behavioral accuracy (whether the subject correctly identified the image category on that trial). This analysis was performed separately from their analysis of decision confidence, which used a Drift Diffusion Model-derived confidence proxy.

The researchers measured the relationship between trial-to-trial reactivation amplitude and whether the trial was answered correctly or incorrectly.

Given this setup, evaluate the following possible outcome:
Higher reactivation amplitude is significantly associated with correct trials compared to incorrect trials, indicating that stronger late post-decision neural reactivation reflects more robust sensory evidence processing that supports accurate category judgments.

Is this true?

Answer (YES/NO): YES